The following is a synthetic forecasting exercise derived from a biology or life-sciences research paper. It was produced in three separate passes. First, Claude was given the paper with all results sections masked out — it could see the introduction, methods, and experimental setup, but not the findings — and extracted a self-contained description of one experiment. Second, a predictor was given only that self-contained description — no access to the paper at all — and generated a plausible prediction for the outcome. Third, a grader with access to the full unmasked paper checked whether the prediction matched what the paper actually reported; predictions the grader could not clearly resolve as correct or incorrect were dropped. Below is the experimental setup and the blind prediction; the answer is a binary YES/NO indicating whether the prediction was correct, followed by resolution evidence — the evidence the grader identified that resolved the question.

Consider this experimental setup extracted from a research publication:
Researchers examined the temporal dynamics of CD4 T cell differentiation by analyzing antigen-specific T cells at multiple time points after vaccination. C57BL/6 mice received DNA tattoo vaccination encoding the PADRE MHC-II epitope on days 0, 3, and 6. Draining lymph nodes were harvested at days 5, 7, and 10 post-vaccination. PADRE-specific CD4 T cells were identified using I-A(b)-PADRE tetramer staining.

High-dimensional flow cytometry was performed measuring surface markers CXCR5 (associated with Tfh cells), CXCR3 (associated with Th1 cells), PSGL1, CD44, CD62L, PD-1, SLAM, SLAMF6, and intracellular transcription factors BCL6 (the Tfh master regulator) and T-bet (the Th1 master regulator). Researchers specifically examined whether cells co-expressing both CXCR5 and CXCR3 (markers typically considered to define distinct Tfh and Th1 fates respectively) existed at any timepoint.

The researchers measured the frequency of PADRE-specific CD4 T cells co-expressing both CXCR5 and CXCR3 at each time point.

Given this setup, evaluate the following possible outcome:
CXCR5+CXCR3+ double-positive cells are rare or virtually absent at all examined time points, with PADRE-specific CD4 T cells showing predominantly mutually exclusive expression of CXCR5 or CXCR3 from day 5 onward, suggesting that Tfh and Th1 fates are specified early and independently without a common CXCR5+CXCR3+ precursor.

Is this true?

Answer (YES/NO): NO